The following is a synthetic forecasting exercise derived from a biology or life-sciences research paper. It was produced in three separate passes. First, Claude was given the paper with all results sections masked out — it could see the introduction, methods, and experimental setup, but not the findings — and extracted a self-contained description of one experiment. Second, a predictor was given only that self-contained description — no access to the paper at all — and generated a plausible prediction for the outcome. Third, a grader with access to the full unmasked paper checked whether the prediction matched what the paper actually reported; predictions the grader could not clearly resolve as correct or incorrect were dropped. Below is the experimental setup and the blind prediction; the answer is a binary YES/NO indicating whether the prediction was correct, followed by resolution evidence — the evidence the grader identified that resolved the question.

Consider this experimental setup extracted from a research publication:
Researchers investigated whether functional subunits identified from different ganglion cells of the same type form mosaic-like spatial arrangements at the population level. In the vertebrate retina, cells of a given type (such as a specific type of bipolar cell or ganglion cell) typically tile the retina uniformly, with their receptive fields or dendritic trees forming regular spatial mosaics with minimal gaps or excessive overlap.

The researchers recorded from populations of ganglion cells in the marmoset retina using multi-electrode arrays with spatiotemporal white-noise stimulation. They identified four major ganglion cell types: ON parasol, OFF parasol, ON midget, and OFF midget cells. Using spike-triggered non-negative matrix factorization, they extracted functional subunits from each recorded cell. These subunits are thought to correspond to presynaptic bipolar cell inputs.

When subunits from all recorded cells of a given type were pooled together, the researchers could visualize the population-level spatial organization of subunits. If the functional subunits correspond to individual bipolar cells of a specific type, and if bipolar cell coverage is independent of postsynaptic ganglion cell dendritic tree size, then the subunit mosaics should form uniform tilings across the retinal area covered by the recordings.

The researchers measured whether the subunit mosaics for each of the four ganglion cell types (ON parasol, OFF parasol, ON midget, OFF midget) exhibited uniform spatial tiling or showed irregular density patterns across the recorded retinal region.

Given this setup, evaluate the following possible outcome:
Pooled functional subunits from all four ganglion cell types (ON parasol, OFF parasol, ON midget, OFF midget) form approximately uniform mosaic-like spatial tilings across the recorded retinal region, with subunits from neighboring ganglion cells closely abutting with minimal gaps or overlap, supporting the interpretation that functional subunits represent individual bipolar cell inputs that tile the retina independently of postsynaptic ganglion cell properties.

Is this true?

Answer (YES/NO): YES